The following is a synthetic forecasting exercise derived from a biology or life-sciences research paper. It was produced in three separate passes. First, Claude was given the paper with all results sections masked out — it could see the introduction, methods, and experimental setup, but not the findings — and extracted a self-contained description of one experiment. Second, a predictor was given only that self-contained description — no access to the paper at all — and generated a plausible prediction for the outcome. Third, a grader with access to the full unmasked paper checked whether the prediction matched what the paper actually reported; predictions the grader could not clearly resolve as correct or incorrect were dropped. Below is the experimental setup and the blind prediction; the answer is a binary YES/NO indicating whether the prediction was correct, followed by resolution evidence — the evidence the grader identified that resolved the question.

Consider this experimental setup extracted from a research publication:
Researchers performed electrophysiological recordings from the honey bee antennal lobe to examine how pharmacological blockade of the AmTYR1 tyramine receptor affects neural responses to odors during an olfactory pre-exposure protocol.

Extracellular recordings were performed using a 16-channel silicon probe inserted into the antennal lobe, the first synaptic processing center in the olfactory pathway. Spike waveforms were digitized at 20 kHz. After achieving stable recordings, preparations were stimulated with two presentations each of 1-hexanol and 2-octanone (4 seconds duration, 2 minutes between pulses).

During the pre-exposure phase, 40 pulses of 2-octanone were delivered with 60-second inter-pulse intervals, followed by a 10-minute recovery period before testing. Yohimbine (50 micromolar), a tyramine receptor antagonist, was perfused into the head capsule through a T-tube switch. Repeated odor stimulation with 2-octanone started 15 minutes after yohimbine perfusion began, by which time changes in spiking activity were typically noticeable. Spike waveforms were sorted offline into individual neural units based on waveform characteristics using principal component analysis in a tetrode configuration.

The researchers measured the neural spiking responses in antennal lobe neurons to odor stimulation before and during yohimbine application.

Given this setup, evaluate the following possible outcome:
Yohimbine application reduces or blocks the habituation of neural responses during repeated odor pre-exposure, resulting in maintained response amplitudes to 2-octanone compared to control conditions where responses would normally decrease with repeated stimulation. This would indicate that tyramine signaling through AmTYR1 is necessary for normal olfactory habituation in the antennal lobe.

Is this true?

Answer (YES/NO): NO